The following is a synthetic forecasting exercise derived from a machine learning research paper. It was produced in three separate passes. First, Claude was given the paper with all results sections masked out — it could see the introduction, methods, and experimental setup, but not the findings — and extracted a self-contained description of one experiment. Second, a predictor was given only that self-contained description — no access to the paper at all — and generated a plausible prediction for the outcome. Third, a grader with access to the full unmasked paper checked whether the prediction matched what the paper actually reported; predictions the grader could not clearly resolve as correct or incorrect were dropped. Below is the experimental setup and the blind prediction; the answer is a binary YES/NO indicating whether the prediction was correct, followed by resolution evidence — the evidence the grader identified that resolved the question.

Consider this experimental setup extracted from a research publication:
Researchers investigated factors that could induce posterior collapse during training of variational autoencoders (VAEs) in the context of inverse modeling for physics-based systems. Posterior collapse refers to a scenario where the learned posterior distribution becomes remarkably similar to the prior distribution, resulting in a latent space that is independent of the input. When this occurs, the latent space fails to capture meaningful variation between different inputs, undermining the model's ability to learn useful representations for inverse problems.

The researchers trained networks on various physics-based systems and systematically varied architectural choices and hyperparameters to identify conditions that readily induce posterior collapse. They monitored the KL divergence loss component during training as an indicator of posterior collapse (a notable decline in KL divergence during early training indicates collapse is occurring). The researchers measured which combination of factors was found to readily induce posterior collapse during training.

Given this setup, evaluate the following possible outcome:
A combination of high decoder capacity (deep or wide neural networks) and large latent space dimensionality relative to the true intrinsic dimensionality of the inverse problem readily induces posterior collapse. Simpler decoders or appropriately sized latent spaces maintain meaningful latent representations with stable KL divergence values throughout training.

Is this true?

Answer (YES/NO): NO